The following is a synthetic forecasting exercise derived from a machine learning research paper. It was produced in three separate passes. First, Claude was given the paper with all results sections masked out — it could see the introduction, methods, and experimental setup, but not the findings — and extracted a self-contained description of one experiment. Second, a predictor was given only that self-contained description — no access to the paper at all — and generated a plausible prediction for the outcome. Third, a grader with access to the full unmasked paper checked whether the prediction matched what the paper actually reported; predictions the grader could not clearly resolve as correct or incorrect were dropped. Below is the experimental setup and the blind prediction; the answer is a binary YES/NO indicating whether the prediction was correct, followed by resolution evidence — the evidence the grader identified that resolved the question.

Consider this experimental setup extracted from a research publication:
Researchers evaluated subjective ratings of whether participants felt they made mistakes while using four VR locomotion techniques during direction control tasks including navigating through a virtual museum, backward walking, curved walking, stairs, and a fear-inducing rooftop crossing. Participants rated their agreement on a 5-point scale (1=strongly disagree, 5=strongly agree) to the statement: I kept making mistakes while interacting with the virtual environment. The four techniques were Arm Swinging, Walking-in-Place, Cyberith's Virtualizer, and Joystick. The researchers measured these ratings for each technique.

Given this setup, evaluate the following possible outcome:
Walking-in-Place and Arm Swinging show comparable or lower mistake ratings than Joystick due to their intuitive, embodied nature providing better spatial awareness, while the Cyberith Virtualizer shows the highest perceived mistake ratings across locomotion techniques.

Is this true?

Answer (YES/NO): NO